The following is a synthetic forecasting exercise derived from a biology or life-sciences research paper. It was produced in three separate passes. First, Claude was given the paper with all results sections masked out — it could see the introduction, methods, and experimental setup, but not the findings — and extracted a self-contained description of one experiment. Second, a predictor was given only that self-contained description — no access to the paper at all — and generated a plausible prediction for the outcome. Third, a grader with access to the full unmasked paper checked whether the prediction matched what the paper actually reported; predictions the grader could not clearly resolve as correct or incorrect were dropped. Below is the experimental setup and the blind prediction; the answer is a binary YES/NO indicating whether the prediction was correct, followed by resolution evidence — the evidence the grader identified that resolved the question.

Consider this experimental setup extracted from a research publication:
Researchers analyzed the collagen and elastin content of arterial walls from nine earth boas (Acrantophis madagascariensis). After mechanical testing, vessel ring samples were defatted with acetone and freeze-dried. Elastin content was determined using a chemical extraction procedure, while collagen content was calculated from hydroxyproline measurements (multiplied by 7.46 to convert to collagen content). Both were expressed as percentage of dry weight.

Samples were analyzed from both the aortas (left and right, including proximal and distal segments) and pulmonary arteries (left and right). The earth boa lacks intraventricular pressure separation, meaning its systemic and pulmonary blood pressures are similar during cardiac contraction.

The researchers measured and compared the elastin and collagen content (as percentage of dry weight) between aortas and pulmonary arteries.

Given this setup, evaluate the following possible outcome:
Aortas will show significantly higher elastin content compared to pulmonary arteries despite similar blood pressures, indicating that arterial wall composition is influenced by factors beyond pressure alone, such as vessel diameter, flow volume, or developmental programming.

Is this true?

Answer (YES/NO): YES